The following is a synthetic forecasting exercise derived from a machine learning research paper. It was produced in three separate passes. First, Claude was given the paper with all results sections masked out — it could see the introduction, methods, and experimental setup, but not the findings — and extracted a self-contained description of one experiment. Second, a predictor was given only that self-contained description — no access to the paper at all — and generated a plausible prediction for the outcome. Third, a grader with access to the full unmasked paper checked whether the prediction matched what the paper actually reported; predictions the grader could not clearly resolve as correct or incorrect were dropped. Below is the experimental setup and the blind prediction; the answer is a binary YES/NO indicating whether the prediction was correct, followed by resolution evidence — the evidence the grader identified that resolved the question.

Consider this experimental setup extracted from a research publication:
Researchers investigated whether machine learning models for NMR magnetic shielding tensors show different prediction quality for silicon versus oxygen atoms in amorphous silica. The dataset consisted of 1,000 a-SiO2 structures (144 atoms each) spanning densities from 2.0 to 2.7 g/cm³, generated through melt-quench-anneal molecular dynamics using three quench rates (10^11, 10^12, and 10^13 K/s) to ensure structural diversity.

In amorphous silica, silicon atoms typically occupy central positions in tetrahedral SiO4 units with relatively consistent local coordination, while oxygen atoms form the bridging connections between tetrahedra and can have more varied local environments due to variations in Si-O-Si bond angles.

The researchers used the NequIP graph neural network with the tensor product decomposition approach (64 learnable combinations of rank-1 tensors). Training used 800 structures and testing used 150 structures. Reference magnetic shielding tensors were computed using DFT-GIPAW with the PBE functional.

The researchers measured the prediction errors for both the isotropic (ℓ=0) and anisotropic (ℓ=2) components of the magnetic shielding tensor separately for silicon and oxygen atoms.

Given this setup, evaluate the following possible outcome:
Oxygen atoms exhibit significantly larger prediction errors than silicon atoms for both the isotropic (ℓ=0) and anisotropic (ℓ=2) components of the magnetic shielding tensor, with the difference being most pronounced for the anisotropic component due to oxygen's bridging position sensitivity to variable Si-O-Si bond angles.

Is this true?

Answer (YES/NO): NO